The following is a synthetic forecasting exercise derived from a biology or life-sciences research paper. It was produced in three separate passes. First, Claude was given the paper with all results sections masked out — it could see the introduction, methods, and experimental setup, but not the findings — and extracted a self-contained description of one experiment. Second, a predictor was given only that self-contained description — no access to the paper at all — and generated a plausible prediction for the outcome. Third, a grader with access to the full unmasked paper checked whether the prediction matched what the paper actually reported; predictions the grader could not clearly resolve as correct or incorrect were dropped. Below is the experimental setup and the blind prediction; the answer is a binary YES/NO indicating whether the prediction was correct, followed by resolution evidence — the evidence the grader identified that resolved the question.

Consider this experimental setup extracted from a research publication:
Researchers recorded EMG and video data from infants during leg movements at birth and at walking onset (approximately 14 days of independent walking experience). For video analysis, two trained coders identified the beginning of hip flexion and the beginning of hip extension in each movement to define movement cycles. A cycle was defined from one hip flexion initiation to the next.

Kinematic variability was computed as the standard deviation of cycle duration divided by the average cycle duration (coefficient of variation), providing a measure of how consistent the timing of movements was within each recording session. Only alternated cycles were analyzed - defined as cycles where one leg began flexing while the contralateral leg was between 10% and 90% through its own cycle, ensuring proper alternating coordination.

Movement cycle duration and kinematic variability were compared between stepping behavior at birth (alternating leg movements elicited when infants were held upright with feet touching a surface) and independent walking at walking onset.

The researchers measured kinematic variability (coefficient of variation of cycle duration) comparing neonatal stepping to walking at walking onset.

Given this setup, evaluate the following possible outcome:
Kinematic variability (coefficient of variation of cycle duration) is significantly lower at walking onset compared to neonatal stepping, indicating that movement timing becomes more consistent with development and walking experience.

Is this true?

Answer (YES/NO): NO